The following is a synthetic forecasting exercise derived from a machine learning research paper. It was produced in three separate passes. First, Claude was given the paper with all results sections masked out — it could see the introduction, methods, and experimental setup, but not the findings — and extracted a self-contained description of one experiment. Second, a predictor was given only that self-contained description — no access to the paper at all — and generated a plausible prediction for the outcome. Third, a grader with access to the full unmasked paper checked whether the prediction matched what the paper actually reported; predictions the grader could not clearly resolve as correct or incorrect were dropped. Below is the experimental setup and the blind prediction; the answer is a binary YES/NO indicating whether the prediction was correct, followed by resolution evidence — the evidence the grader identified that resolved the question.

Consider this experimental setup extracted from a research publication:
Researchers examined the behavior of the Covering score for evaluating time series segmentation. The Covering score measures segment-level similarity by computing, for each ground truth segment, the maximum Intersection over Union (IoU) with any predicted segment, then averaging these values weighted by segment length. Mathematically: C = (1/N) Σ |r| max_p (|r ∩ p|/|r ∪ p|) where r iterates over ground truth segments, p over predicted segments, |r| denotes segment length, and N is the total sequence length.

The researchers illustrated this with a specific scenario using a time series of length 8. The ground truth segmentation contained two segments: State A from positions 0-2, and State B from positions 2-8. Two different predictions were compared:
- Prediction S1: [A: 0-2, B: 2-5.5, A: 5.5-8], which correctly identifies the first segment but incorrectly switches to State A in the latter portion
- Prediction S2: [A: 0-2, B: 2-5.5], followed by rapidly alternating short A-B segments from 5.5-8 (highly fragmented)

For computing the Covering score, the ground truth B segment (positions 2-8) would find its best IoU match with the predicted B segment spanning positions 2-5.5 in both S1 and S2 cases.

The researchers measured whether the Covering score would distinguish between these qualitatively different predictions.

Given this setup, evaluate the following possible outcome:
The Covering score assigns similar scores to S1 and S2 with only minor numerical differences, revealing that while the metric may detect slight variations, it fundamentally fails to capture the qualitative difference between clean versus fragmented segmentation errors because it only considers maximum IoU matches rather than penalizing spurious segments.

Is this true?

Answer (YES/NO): NO